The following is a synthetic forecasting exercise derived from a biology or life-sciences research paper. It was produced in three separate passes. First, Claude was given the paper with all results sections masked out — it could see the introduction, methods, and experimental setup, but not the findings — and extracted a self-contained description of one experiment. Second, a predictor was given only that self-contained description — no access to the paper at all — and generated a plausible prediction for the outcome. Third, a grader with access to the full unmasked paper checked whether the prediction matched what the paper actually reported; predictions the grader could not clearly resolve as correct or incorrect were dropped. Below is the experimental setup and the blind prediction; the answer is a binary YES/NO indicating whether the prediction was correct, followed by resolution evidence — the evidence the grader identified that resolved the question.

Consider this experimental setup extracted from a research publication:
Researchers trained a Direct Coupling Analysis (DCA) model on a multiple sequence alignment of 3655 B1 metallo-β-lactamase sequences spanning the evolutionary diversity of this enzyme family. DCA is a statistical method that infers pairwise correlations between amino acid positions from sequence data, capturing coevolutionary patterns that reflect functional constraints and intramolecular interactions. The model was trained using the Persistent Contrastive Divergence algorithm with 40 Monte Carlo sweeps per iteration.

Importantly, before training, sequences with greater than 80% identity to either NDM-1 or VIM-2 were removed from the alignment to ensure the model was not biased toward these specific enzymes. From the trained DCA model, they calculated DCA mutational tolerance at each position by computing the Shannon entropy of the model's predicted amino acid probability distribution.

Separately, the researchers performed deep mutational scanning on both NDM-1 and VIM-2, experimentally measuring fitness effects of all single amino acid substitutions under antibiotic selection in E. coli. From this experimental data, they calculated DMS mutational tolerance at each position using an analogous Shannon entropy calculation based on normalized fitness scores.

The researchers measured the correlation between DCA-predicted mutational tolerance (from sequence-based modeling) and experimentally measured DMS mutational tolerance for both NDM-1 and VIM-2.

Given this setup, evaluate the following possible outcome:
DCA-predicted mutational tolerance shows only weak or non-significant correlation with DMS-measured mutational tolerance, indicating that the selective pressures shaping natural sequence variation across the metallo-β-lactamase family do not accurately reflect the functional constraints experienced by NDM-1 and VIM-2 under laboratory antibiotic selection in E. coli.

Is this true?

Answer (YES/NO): NO